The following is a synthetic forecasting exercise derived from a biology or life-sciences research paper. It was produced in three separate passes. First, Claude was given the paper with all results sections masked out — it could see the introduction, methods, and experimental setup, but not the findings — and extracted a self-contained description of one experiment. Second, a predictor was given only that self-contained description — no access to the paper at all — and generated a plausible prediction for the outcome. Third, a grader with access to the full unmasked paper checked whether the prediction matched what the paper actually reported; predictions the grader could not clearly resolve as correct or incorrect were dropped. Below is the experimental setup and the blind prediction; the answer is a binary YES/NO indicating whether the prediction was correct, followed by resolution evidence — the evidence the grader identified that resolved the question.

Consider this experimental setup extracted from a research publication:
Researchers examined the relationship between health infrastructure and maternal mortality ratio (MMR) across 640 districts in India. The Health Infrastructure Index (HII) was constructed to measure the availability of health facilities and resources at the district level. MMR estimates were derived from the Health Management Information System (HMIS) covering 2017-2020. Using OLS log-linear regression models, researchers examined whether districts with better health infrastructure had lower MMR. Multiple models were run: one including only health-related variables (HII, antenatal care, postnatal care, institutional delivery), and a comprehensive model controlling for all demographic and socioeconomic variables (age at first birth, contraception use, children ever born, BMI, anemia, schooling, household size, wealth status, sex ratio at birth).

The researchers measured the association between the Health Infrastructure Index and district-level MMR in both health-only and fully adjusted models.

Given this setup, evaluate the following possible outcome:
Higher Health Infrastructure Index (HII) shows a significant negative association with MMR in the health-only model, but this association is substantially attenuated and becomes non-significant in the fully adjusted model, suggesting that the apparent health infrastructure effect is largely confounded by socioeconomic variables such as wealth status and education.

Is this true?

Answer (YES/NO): NO